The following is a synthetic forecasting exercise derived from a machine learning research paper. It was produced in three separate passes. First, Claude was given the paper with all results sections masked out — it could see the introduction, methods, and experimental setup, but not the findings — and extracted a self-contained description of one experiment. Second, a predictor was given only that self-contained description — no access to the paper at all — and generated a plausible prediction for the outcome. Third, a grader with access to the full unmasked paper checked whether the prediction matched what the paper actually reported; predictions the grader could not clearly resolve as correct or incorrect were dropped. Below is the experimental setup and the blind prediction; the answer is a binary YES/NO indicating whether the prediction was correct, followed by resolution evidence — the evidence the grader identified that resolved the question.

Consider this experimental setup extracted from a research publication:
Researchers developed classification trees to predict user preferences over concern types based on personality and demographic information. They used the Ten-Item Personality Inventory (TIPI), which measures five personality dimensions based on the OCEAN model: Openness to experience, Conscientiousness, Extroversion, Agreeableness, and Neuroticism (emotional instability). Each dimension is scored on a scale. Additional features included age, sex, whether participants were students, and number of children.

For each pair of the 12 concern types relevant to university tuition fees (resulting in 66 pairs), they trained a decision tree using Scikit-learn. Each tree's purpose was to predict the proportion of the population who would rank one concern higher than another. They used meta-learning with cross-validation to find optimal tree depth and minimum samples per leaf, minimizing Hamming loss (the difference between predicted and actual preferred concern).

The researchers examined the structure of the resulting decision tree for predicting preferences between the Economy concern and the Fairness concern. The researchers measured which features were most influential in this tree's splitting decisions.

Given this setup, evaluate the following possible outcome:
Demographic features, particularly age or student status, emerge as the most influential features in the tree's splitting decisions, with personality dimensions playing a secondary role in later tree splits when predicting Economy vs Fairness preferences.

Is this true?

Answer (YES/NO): NO